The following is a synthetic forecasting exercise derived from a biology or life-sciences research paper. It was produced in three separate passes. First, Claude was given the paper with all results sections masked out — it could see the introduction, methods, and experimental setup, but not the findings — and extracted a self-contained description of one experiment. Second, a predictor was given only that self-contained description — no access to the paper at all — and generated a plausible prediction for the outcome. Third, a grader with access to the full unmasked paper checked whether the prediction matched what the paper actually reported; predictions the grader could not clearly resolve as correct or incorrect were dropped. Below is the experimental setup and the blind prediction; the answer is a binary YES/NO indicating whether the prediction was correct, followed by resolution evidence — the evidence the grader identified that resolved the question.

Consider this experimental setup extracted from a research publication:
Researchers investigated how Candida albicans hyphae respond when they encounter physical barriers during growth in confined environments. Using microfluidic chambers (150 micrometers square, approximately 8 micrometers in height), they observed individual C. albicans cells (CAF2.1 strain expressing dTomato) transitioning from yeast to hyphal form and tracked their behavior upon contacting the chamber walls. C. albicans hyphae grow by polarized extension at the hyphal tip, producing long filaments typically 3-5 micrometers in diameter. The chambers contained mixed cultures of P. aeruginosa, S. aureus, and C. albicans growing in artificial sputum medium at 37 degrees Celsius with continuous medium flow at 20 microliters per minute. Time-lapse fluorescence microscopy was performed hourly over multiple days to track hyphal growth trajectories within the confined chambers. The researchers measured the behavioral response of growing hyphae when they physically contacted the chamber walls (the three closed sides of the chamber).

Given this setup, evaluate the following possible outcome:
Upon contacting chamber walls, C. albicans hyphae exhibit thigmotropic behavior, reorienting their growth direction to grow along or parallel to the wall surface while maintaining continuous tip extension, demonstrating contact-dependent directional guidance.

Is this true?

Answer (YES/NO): YES